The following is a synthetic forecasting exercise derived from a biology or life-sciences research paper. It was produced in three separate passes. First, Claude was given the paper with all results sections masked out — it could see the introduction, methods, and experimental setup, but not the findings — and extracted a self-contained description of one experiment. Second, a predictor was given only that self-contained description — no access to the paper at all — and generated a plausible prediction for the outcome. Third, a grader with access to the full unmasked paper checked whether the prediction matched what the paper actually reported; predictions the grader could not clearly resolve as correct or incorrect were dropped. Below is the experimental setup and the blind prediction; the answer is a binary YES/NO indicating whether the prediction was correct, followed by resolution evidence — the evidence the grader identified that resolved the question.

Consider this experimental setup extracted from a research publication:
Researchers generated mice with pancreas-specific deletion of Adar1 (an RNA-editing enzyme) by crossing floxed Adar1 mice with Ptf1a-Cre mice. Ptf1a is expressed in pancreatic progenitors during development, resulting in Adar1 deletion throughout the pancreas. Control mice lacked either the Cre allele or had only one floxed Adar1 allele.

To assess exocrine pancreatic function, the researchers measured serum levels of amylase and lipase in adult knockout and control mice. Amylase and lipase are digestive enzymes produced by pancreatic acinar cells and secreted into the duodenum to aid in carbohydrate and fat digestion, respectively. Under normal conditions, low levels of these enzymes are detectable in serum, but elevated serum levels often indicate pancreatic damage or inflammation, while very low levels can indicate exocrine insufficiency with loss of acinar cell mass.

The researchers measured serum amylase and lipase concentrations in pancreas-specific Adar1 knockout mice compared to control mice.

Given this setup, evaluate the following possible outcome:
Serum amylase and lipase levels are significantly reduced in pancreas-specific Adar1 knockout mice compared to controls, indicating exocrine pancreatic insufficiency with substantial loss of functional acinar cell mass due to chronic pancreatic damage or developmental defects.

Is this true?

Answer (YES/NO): NO